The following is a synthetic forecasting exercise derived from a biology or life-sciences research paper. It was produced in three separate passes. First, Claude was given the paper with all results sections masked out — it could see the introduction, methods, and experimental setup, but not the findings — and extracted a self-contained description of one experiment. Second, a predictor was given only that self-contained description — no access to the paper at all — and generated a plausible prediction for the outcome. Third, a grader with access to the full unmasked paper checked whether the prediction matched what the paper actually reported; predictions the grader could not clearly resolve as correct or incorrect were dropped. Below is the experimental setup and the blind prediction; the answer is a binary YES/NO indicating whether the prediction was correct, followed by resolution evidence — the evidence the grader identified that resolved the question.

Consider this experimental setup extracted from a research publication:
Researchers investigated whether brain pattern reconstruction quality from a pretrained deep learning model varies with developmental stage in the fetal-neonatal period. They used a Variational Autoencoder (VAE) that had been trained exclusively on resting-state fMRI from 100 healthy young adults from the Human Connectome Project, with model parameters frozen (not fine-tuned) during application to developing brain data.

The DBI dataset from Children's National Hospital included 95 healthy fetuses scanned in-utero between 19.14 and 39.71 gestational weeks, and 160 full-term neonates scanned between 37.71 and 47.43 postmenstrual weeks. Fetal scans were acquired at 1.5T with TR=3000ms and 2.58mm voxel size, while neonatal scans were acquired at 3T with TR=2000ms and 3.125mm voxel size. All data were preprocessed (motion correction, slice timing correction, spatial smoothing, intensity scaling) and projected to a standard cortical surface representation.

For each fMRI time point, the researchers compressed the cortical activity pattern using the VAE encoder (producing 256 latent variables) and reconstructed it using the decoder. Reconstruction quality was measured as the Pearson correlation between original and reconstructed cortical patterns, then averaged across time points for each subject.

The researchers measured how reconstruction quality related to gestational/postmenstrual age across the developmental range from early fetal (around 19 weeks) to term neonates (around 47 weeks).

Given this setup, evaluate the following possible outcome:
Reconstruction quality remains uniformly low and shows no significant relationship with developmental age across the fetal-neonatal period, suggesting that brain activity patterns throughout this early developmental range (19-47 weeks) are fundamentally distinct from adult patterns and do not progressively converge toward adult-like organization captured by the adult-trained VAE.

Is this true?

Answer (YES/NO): NO